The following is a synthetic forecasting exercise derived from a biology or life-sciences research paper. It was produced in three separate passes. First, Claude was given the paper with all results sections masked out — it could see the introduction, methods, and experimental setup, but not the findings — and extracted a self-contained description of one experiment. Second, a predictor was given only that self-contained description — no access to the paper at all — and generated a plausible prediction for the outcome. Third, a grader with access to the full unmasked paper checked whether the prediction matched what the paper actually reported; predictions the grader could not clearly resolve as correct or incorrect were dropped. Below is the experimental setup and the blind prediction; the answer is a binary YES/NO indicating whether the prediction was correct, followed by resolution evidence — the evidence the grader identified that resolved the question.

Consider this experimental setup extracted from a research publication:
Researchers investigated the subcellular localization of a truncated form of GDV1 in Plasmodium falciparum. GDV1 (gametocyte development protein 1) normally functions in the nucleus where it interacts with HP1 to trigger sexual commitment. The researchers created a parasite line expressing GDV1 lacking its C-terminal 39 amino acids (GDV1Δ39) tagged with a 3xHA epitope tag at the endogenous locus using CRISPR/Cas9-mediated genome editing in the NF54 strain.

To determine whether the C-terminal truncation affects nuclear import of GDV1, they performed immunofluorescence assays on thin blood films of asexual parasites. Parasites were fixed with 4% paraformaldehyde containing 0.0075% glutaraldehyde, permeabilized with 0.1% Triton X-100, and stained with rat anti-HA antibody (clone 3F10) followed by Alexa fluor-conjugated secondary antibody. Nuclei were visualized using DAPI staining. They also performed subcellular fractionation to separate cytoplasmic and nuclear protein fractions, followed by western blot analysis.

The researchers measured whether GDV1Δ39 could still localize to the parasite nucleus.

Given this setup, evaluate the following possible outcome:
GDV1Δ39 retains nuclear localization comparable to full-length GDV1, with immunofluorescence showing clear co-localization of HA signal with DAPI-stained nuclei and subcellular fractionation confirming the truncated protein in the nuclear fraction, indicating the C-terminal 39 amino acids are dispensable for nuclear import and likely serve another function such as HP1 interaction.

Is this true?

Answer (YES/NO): NO